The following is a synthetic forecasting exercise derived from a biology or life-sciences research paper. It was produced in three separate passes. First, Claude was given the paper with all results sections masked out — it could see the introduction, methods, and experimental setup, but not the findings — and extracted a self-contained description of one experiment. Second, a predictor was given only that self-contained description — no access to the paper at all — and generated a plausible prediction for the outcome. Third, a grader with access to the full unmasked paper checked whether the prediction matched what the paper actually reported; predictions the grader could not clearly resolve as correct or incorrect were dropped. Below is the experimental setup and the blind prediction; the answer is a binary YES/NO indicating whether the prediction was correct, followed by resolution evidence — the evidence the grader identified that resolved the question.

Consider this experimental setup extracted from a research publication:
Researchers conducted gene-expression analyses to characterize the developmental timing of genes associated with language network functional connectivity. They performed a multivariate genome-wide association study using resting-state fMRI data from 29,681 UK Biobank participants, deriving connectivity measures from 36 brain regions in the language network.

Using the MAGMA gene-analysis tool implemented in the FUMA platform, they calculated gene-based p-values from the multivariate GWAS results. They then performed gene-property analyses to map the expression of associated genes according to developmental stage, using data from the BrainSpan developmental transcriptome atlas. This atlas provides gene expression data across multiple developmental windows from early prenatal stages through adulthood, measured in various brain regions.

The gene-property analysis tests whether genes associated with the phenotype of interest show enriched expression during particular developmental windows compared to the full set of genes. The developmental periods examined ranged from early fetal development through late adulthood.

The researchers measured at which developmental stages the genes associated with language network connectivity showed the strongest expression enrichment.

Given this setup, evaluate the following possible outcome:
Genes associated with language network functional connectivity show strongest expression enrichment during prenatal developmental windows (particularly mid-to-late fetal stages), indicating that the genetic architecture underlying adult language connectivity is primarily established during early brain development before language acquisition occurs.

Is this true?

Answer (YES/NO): YES